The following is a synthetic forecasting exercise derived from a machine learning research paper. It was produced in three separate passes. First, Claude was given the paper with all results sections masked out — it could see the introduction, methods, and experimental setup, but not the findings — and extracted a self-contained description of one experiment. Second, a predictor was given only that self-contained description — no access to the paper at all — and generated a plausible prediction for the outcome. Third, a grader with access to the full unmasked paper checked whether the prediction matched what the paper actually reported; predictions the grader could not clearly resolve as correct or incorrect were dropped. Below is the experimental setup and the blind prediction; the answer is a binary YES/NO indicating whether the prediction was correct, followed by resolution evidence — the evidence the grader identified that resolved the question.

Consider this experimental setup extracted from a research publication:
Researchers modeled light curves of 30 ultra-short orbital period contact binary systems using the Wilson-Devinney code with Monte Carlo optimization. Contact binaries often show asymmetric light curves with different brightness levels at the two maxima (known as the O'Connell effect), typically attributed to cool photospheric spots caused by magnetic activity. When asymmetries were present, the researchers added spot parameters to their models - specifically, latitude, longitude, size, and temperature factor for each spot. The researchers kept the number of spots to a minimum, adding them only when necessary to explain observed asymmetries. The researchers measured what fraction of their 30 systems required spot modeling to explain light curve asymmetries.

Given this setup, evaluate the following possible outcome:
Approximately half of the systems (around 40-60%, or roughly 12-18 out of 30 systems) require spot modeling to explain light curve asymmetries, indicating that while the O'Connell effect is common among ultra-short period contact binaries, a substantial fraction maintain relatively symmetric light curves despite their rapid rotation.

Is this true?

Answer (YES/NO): NO